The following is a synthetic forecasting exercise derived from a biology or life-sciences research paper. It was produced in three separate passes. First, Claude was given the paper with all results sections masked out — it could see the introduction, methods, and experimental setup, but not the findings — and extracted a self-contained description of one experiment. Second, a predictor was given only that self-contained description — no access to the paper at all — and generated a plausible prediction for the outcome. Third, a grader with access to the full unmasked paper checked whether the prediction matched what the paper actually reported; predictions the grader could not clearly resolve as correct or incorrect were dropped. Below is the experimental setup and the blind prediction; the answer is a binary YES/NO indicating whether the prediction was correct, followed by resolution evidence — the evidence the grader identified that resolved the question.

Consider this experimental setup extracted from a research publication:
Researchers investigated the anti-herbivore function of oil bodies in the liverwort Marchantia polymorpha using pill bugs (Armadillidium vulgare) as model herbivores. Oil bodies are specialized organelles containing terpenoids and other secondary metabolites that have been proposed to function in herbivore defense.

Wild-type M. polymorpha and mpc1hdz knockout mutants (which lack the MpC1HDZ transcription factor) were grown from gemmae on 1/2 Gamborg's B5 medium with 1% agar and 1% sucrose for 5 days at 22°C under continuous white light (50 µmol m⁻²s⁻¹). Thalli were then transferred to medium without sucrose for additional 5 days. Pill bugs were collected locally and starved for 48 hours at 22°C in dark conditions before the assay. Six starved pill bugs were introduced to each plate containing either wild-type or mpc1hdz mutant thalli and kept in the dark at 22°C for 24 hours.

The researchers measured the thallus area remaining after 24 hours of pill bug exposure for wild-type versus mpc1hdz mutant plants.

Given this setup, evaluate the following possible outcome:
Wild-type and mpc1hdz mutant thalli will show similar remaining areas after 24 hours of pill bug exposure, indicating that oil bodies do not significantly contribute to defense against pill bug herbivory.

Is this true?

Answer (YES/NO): NO